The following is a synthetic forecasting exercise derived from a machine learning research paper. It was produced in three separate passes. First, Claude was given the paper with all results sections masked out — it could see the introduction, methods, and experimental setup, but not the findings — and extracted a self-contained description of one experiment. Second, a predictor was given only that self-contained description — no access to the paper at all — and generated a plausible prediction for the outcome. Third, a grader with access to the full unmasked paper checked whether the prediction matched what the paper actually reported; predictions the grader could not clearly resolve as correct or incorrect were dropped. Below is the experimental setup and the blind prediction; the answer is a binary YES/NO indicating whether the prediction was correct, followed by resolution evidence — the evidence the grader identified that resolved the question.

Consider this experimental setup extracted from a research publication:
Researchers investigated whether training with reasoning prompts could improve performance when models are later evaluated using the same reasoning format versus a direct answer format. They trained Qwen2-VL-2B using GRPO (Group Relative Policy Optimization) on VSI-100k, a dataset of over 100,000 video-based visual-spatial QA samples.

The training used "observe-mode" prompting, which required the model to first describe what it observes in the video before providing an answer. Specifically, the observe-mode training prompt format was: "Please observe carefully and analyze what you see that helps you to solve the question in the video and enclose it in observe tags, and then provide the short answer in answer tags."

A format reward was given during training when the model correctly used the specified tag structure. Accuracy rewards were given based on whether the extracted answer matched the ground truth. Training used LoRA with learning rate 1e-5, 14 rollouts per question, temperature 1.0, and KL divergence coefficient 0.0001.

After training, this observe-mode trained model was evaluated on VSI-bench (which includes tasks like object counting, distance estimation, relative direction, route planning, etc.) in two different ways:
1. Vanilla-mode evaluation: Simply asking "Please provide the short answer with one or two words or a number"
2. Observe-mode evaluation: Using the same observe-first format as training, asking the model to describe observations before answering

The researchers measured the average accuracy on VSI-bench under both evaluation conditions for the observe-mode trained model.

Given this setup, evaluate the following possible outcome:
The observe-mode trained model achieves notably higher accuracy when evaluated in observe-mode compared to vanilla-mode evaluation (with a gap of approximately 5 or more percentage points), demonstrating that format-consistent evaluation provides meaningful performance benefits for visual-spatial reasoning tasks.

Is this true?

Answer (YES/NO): NO